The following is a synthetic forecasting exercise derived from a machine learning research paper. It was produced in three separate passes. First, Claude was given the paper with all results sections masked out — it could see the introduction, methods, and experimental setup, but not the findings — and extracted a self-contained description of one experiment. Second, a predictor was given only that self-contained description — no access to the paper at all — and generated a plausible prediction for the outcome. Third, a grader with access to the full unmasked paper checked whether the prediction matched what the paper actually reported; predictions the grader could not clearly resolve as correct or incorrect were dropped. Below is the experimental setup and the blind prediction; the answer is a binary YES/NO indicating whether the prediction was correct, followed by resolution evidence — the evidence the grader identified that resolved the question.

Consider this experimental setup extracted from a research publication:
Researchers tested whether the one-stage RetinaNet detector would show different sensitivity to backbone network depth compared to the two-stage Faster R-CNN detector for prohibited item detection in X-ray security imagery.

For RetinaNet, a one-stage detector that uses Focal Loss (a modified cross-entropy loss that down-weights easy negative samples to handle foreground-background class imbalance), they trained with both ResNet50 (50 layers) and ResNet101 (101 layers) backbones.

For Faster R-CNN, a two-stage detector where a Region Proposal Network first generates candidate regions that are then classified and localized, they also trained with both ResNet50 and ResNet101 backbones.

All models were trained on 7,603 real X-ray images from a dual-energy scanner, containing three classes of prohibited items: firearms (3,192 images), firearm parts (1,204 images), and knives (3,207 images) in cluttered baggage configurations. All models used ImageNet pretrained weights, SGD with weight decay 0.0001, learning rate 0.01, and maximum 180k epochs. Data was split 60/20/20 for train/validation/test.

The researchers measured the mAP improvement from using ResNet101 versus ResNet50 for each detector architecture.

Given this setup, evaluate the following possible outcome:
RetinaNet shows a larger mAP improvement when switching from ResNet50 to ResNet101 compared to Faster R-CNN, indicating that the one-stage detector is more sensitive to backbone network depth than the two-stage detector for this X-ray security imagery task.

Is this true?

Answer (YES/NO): NO